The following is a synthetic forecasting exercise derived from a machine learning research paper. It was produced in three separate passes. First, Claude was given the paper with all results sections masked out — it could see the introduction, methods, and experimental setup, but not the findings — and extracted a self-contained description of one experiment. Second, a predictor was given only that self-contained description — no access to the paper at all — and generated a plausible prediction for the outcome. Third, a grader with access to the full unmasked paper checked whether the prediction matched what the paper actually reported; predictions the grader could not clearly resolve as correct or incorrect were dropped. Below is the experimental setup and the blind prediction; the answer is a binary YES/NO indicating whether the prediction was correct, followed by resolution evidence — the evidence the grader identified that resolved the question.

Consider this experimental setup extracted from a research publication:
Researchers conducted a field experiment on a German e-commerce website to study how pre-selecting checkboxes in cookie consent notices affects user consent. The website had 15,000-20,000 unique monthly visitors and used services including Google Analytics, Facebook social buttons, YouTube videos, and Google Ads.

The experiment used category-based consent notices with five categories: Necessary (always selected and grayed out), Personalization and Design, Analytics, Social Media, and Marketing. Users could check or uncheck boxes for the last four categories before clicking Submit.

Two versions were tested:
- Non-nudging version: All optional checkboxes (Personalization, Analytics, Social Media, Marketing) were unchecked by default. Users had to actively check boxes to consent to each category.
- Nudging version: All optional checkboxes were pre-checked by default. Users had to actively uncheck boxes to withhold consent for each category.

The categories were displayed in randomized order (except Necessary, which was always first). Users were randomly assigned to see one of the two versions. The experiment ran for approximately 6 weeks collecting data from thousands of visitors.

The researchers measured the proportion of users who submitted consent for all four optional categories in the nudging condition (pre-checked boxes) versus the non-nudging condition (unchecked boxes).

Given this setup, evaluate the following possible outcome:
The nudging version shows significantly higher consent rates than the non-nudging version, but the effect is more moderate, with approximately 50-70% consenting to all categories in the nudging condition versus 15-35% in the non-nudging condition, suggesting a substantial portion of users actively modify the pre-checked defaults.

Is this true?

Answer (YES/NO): NO